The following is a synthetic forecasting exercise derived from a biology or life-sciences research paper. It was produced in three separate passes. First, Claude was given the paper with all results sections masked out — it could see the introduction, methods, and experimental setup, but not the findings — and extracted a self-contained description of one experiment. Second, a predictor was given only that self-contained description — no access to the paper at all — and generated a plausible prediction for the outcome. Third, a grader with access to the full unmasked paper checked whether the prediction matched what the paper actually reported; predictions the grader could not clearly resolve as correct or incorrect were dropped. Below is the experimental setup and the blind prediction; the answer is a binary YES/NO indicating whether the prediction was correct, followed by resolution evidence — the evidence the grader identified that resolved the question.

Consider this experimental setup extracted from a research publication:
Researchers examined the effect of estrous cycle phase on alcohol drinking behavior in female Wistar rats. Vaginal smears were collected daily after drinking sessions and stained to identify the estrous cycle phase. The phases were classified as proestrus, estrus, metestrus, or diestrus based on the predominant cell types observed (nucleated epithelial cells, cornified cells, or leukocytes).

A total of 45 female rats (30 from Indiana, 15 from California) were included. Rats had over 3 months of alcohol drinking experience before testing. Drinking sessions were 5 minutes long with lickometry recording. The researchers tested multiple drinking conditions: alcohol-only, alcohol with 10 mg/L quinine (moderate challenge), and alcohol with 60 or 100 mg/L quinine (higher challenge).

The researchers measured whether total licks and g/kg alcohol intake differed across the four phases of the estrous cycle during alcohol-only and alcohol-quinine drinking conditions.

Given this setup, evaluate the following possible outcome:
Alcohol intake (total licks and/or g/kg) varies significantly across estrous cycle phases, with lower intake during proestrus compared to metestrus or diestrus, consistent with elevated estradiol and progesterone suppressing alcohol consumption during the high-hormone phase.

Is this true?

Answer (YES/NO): NO